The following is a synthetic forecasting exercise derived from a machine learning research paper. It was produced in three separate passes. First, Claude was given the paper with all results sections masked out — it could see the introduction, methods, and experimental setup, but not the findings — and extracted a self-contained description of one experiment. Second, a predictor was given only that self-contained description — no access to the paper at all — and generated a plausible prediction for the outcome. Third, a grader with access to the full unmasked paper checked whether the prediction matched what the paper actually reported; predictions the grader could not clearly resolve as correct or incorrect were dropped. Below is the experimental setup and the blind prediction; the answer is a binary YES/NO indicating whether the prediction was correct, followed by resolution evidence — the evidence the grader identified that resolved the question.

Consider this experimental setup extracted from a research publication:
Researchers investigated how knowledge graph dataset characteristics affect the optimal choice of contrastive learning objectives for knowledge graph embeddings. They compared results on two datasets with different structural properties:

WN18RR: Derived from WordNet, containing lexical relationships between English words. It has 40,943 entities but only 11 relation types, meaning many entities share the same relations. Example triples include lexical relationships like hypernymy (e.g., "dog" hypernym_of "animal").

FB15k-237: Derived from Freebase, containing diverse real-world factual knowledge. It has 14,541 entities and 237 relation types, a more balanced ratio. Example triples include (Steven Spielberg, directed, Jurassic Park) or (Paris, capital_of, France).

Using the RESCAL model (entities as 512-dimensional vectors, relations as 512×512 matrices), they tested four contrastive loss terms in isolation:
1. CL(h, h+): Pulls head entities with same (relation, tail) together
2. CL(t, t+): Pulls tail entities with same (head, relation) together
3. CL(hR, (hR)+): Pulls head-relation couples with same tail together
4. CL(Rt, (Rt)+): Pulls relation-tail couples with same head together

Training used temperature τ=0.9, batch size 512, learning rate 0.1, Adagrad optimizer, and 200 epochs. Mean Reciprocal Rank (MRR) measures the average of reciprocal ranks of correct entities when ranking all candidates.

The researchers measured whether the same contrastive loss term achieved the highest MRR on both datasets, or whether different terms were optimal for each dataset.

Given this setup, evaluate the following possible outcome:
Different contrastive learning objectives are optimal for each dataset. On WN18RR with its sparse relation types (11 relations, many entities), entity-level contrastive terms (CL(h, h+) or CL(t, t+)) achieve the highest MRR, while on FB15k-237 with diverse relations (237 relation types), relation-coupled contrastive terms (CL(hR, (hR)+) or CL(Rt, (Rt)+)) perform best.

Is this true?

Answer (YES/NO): NO